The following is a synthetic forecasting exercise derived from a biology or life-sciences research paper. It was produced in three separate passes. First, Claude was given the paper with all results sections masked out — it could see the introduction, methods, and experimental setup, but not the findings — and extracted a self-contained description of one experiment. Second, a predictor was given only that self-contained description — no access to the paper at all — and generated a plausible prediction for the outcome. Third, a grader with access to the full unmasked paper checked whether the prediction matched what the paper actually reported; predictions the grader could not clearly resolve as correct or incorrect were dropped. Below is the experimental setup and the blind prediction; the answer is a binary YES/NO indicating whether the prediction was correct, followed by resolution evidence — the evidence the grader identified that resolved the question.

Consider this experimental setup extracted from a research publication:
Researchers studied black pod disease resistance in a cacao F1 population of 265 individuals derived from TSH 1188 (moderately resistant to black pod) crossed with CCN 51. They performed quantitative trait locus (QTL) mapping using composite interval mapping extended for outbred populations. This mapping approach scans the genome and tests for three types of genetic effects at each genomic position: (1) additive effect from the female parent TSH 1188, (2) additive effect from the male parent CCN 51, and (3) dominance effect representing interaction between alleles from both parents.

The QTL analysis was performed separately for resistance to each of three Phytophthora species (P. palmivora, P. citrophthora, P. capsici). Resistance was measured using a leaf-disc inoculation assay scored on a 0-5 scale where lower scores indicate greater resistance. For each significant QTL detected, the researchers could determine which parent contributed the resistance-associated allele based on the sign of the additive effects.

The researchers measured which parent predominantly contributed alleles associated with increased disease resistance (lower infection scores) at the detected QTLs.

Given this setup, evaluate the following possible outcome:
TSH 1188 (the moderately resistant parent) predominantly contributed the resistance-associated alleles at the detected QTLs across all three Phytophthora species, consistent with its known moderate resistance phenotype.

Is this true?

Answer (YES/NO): NO